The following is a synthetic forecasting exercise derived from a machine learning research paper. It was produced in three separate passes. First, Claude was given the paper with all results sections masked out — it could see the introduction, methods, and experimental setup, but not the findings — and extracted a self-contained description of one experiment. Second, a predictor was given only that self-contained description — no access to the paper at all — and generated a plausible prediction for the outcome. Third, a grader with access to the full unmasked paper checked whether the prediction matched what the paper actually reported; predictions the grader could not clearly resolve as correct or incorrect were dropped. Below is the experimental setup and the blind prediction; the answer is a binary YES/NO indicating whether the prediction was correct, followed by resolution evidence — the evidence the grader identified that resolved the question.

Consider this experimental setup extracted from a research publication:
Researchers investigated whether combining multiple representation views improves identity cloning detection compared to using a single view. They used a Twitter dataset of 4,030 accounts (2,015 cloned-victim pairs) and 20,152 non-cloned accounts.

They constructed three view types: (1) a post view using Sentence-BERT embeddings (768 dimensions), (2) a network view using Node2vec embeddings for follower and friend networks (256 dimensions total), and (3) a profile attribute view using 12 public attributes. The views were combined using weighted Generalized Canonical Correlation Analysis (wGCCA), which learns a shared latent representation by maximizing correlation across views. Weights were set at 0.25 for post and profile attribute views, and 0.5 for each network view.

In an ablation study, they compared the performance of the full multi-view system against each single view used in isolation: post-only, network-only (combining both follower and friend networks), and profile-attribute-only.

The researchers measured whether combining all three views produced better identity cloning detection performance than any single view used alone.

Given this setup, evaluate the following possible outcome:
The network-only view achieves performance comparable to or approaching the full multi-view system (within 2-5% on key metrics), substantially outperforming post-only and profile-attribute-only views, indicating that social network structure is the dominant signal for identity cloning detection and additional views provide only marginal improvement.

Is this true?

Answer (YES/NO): NO